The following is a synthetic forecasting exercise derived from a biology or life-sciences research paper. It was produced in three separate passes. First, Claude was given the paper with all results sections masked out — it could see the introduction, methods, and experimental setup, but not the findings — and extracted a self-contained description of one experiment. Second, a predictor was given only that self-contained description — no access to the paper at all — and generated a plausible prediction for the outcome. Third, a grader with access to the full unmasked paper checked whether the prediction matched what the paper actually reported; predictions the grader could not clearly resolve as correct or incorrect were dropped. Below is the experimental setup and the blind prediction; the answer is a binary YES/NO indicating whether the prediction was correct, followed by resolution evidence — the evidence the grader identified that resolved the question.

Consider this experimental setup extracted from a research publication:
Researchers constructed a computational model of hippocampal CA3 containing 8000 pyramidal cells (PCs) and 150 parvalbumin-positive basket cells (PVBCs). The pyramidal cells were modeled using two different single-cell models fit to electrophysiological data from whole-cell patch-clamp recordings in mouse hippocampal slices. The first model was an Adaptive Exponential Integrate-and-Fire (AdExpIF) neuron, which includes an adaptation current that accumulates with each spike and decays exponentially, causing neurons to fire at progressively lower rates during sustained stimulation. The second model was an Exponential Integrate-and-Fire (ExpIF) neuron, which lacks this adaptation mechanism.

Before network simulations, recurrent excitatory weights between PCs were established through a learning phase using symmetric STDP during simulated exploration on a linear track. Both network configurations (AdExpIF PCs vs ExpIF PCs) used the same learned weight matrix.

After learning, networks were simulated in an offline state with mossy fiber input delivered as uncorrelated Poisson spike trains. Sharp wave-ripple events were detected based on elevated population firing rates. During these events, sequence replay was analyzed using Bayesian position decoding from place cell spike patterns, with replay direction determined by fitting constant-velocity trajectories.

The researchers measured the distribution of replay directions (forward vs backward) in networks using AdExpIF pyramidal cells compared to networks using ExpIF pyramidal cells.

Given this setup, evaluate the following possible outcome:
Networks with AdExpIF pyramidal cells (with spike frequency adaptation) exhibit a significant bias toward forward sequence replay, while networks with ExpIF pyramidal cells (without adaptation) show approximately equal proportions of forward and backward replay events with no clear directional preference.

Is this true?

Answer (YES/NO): NO